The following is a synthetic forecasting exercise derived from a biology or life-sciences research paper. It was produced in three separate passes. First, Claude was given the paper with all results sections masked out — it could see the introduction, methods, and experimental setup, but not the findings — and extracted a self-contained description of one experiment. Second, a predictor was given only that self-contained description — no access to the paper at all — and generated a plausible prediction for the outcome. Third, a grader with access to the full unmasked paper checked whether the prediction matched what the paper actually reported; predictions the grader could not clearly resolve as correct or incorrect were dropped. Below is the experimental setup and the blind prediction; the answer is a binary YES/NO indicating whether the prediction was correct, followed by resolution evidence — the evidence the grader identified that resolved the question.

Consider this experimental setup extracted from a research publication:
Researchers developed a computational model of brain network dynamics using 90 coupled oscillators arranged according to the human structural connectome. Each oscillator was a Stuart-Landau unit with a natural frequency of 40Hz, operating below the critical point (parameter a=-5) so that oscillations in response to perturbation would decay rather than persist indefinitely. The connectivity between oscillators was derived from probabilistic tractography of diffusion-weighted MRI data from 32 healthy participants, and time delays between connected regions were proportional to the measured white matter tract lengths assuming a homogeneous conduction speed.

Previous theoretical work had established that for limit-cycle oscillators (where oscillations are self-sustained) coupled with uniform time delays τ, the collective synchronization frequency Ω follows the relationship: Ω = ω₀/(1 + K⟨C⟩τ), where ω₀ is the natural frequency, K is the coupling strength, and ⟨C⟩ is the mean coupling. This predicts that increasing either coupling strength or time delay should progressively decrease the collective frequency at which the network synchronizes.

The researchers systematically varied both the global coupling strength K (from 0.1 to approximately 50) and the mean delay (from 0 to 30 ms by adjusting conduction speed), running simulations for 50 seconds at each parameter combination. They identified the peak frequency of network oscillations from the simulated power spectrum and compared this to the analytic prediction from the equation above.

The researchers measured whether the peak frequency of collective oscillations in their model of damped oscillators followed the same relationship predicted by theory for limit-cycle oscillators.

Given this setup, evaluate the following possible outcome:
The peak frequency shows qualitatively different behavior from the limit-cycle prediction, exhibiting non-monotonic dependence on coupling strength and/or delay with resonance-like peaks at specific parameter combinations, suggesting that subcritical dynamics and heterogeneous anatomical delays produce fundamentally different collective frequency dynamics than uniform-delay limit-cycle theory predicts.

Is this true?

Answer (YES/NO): NO